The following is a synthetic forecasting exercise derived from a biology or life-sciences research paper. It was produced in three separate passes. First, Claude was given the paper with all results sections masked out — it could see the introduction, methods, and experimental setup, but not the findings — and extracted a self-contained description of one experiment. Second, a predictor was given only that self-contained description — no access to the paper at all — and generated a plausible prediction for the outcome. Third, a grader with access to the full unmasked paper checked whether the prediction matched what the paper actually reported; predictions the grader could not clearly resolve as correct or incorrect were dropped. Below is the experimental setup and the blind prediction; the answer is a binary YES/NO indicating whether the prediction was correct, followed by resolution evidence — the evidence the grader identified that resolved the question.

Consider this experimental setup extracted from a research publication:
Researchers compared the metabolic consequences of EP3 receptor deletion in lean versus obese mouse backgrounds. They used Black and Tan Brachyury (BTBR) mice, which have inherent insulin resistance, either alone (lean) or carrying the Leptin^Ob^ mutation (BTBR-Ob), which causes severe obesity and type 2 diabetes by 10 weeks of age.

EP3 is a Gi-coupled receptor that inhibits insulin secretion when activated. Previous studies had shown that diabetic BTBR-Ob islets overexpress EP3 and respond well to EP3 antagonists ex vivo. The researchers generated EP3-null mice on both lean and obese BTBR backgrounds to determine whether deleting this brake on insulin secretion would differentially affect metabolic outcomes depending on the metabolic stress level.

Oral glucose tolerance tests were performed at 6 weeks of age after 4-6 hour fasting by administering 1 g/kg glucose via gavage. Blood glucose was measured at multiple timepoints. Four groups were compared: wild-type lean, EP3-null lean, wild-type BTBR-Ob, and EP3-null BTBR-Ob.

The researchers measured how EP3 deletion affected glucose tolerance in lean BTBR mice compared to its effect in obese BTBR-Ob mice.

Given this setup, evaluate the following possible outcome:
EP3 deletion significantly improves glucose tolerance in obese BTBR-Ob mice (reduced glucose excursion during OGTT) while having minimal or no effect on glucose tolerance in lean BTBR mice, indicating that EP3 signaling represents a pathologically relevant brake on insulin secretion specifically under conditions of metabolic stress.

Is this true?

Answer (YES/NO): NO